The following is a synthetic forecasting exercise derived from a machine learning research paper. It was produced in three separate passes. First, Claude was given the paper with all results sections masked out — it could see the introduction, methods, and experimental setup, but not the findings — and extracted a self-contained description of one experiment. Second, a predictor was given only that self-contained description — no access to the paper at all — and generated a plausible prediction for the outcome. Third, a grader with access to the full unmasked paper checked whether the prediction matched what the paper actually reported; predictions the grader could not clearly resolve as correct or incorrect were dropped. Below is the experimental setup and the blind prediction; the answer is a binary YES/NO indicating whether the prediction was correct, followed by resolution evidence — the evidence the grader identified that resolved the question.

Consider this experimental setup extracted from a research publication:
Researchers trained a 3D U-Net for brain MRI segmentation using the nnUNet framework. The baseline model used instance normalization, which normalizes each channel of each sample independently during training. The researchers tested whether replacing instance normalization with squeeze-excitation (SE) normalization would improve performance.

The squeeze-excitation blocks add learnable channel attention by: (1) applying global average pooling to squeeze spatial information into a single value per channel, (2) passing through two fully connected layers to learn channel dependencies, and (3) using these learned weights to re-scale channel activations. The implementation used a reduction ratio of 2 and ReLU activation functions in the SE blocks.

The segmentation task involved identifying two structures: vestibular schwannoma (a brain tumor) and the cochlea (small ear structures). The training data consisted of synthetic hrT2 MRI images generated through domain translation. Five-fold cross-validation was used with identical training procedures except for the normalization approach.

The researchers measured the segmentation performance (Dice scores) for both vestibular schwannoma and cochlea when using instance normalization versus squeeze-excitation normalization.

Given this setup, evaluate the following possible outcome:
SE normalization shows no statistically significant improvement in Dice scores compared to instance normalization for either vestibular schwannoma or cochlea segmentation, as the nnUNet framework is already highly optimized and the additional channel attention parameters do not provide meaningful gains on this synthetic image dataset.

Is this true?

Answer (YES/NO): YES